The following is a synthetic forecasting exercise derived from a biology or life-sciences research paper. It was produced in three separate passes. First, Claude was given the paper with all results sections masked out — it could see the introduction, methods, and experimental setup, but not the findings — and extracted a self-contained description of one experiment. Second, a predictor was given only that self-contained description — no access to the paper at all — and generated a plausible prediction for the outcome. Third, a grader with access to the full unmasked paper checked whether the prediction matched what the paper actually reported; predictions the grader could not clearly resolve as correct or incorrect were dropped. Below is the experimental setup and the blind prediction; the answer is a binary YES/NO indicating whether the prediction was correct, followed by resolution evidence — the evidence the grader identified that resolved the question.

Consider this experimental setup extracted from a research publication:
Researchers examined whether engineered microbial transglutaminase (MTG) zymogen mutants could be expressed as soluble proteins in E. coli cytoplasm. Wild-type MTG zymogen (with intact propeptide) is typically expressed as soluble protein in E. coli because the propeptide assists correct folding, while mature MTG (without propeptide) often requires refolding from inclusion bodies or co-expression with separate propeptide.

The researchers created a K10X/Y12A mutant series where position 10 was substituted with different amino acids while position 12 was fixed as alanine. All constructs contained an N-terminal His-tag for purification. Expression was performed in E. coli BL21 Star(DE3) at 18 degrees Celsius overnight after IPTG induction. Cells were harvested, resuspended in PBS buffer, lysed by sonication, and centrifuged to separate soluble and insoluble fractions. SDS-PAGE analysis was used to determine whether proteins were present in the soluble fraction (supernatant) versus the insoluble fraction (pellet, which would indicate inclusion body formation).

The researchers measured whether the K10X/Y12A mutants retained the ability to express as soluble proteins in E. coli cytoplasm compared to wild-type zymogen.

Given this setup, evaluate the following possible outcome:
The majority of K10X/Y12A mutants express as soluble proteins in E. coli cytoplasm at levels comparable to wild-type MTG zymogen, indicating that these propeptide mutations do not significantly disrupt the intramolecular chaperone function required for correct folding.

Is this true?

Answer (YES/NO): NO